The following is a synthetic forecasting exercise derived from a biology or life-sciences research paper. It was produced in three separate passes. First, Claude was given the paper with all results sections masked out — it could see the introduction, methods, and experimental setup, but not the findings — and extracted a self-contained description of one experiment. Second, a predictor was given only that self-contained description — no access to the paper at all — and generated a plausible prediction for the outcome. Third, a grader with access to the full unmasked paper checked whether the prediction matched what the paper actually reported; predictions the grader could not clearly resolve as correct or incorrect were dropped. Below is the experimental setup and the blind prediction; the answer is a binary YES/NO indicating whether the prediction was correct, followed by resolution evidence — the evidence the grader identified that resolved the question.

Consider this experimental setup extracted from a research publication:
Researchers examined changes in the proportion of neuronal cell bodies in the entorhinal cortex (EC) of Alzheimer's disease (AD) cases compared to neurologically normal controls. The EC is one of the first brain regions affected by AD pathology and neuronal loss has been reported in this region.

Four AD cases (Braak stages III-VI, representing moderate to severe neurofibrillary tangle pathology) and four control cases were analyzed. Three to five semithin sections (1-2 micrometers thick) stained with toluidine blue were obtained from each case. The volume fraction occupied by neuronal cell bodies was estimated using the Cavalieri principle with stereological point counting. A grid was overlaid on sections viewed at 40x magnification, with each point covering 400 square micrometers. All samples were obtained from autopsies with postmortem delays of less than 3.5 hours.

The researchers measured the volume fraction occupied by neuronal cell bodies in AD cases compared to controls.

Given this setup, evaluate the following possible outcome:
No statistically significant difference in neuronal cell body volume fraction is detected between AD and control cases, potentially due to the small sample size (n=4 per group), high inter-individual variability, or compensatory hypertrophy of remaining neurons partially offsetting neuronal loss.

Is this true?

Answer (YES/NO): NO